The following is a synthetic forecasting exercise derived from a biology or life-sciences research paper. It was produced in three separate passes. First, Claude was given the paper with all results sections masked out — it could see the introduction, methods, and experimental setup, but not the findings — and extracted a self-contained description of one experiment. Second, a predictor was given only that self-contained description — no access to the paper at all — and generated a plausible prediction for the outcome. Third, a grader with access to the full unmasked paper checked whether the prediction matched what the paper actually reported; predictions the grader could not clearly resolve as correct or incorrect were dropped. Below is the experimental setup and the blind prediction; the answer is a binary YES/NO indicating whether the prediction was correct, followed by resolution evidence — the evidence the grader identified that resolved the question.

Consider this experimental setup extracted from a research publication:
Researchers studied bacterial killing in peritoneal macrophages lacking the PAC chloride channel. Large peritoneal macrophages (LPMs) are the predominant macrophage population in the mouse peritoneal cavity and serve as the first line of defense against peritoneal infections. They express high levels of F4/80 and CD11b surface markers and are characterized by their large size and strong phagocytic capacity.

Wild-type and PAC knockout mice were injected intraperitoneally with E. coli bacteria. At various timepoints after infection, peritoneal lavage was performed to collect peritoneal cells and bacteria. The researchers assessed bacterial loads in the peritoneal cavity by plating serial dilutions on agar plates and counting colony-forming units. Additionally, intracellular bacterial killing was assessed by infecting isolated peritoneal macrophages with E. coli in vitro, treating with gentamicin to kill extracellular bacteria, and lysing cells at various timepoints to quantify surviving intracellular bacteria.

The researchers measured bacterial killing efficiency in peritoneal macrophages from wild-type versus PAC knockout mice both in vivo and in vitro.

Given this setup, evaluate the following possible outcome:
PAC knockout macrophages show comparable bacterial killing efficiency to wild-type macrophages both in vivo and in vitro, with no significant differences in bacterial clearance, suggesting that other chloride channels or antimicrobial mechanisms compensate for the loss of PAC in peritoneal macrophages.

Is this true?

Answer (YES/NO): NO